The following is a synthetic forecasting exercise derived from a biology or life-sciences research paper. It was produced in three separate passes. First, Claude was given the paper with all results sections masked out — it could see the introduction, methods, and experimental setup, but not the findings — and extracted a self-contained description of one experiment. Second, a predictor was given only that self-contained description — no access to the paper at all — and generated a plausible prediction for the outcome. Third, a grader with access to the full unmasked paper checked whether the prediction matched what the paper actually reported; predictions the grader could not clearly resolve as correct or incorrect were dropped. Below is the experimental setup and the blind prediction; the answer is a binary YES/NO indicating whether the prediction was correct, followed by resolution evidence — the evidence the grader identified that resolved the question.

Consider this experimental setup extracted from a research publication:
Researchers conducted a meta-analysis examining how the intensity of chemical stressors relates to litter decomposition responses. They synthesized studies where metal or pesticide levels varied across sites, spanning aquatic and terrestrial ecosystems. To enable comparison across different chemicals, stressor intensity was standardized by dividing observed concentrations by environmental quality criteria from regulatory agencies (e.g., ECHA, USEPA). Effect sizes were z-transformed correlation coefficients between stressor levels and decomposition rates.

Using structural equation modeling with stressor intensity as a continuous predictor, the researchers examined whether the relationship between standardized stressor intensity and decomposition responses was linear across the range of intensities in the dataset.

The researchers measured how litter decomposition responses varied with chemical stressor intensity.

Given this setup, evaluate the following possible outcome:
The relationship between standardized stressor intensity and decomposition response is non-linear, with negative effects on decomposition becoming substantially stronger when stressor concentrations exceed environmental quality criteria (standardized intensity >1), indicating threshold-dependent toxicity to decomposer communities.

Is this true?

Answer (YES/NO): NO